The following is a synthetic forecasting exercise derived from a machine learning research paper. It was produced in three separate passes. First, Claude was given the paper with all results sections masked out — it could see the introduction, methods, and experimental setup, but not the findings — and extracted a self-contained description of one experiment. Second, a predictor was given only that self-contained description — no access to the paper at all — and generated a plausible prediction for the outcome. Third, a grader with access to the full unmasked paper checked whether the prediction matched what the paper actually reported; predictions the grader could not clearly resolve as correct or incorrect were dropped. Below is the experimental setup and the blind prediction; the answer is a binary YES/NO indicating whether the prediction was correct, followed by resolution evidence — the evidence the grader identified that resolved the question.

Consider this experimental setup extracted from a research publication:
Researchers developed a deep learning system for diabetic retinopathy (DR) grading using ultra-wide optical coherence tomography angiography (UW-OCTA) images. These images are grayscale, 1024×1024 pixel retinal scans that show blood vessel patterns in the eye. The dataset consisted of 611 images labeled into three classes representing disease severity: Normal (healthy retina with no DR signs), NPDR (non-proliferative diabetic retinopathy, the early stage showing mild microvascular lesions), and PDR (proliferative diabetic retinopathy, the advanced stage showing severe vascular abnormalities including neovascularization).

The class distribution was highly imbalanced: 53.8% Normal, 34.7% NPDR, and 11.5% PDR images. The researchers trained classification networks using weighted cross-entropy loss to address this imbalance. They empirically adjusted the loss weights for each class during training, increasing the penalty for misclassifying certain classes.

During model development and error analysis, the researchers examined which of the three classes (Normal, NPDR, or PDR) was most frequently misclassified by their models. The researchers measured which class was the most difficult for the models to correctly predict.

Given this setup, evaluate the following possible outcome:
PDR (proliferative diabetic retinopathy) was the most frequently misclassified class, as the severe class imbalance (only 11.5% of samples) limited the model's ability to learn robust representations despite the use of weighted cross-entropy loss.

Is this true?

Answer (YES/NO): NO